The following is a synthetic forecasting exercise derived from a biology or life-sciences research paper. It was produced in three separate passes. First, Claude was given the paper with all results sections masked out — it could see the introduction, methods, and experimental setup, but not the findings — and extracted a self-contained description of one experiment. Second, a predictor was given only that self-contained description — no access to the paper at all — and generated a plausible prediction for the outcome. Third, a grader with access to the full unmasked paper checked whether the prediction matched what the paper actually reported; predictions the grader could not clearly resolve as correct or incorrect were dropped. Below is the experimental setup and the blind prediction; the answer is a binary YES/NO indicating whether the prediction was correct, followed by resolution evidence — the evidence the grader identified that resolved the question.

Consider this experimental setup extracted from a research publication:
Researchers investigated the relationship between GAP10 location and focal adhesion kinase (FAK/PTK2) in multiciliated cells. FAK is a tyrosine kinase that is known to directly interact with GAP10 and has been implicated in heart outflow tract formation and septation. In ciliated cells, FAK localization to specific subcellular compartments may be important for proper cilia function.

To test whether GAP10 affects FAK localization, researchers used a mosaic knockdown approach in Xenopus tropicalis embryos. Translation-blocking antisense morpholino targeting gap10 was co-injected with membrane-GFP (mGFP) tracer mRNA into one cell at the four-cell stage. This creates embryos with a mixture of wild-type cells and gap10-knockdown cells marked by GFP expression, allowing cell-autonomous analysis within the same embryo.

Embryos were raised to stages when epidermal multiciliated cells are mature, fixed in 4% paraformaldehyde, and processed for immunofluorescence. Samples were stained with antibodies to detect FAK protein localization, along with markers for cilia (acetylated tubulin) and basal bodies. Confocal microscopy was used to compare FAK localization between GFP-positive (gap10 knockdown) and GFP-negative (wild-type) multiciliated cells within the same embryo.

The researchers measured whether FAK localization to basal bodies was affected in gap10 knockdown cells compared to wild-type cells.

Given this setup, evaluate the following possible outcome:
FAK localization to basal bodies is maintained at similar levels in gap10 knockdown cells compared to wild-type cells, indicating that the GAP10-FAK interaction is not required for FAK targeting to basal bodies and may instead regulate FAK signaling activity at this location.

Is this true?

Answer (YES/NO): NO